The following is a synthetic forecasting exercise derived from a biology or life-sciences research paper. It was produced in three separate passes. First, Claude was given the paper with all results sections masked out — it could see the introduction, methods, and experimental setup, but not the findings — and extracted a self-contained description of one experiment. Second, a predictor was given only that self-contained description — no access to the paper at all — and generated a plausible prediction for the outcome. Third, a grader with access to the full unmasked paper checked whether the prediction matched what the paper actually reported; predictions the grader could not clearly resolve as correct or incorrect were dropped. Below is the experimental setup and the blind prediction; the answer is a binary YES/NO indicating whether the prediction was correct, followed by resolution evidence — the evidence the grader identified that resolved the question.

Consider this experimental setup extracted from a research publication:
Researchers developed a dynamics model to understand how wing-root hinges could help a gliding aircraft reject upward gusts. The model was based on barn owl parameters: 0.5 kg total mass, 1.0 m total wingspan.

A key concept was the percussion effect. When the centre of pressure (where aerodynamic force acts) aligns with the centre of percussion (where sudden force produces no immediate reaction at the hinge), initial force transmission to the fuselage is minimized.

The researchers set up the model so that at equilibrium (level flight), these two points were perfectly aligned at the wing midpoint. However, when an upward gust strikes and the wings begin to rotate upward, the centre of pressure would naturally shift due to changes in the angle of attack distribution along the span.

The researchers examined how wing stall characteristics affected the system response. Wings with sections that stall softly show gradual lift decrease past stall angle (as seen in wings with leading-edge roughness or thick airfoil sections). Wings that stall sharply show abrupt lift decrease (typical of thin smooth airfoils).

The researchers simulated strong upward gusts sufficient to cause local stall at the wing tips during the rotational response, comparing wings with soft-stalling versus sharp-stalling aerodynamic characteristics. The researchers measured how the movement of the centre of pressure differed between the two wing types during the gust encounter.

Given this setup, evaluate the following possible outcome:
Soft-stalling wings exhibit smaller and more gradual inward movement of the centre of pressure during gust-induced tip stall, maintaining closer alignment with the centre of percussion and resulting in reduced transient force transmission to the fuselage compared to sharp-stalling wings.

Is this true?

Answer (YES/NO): NO